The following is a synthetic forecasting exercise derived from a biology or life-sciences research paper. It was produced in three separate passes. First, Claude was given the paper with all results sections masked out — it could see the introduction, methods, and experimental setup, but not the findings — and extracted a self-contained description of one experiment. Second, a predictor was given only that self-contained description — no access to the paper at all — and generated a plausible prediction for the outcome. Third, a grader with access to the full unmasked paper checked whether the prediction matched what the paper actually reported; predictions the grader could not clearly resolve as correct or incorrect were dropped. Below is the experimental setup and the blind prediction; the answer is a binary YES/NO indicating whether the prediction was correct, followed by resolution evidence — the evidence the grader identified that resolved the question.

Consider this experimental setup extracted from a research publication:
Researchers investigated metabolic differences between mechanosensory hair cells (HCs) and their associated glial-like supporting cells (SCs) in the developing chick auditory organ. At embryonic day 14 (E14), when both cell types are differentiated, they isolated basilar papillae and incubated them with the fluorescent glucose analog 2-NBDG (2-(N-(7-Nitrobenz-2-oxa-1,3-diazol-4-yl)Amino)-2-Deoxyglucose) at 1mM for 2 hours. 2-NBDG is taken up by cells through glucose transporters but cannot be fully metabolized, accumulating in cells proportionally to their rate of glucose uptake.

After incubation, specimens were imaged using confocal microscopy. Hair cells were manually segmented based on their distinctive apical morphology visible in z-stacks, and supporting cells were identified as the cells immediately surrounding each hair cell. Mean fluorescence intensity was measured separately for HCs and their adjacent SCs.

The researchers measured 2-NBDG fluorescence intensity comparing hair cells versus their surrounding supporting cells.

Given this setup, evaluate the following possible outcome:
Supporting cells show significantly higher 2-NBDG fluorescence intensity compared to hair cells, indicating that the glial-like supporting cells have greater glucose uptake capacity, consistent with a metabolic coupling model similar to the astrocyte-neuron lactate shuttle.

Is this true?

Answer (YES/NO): NO